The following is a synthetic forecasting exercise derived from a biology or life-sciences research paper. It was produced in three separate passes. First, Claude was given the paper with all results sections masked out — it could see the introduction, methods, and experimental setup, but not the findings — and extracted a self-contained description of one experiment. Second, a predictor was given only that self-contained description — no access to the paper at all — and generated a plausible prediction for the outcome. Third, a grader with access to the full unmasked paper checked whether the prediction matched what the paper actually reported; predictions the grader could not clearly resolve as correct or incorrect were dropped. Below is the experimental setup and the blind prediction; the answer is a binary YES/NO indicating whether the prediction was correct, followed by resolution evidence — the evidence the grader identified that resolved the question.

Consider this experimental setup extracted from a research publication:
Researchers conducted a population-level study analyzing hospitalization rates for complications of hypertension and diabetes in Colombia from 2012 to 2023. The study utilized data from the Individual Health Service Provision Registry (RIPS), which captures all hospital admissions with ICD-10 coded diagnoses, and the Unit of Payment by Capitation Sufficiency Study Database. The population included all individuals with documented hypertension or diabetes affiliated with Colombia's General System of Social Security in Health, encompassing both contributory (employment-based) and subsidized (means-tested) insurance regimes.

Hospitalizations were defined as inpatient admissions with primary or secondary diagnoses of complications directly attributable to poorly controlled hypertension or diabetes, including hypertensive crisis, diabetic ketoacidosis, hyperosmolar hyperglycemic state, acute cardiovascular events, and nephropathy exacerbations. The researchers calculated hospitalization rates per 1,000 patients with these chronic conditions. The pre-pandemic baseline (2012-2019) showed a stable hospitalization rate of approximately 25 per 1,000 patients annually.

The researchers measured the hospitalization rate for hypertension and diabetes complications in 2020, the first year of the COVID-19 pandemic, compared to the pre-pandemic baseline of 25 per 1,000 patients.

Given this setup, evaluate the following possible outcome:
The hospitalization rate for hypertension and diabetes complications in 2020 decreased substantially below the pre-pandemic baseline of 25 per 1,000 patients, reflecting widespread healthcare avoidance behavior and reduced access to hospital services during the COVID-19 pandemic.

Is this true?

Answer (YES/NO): NO